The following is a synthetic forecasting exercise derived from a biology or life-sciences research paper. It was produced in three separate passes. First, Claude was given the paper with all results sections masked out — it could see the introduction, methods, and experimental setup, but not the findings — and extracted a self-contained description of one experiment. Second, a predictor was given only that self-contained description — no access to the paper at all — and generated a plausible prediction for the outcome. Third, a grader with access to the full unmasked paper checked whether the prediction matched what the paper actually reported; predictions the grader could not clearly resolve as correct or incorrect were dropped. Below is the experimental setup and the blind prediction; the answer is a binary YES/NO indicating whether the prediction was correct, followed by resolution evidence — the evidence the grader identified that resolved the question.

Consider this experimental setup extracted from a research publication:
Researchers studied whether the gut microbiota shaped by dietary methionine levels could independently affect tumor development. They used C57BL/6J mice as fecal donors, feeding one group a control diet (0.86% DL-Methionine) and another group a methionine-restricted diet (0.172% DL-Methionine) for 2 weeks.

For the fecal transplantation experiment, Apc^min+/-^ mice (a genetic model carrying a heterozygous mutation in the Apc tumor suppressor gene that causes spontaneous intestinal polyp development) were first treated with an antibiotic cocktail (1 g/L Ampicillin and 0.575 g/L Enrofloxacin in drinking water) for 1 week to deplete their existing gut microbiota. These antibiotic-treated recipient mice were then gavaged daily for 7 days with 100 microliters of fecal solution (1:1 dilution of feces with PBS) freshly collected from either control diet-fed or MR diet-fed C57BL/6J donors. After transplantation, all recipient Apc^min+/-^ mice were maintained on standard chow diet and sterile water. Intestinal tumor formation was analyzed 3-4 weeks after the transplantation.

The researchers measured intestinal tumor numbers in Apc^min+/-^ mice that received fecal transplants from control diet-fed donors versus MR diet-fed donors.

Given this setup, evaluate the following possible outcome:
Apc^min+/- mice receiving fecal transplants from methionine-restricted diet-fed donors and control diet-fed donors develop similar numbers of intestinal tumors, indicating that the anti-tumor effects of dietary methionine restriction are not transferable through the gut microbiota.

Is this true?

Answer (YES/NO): NO